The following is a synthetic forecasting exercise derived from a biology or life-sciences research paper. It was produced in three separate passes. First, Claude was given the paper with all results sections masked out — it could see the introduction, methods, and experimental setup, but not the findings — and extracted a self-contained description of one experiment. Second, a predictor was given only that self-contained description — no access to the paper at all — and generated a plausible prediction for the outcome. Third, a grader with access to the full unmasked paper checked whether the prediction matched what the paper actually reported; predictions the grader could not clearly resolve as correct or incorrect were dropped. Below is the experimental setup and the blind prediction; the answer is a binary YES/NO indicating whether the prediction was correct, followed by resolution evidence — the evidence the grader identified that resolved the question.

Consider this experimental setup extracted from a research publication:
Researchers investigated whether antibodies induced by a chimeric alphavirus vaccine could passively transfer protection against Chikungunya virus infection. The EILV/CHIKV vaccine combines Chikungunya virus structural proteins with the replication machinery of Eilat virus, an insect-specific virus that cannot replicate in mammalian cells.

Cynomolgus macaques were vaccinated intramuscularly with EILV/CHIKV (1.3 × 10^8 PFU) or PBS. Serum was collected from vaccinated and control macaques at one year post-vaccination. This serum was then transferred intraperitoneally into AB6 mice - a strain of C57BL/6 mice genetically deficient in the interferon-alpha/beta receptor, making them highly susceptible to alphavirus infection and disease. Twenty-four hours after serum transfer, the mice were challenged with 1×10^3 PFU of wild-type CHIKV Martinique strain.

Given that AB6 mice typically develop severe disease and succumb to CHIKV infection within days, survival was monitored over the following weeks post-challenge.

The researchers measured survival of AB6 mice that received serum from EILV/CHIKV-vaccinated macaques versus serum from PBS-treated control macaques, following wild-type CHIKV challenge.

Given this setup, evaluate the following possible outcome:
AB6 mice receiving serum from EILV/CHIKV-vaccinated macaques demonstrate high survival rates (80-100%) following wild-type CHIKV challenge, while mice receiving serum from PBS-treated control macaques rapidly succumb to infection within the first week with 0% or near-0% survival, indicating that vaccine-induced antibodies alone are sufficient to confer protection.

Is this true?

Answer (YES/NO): NO